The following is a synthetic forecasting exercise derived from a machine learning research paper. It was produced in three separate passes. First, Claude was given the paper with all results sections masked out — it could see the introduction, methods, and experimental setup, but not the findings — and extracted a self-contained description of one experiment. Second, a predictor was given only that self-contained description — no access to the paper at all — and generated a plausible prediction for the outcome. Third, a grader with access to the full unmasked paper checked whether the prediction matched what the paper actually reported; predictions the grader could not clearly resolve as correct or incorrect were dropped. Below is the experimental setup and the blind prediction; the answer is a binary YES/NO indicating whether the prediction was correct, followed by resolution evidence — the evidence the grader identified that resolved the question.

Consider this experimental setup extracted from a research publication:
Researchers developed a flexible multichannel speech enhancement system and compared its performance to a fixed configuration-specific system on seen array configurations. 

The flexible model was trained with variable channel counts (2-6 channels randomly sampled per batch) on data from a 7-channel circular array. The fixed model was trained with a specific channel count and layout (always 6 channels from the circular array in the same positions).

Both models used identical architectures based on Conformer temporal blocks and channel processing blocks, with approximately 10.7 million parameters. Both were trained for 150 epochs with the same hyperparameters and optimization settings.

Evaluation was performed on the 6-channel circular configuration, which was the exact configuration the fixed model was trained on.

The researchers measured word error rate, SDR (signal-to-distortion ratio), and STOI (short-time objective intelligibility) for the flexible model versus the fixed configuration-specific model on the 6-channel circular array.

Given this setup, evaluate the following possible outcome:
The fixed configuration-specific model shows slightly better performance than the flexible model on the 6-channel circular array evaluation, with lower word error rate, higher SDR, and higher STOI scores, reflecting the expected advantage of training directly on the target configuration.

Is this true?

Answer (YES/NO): NO